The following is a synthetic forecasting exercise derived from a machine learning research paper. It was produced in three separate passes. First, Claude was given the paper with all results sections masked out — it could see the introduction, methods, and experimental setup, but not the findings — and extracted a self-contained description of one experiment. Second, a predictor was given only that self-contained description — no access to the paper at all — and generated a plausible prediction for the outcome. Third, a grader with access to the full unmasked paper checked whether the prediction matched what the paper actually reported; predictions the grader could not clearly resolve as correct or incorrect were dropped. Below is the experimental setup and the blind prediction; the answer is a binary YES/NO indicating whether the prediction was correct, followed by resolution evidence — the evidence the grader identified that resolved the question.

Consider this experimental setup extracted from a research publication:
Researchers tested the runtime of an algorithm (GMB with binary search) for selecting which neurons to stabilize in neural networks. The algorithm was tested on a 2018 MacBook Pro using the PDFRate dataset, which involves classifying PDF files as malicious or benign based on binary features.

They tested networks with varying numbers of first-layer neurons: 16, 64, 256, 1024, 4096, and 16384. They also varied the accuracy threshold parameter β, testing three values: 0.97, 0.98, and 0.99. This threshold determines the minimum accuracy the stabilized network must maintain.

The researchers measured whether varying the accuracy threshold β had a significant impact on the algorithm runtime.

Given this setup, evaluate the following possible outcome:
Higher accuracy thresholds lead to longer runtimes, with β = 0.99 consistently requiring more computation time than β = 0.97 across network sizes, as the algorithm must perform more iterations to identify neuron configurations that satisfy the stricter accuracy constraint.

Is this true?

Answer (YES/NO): NO